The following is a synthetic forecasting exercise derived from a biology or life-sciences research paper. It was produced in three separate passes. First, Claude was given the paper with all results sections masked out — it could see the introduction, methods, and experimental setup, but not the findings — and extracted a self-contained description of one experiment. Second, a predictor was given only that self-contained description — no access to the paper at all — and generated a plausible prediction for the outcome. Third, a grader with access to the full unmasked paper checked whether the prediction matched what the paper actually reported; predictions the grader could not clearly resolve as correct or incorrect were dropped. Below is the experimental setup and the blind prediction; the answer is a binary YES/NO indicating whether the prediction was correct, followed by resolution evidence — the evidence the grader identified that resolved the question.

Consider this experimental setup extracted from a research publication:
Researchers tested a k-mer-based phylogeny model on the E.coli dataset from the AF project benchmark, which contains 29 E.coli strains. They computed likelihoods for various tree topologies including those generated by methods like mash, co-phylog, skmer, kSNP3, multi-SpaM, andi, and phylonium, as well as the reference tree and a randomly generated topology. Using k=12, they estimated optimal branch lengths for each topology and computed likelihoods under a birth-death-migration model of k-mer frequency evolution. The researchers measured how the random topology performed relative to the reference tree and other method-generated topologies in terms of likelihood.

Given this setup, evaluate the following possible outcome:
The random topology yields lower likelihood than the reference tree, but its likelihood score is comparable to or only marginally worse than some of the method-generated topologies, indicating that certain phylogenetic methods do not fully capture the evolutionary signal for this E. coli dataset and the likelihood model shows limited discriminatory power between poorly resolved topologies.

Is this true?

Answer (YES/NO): NO